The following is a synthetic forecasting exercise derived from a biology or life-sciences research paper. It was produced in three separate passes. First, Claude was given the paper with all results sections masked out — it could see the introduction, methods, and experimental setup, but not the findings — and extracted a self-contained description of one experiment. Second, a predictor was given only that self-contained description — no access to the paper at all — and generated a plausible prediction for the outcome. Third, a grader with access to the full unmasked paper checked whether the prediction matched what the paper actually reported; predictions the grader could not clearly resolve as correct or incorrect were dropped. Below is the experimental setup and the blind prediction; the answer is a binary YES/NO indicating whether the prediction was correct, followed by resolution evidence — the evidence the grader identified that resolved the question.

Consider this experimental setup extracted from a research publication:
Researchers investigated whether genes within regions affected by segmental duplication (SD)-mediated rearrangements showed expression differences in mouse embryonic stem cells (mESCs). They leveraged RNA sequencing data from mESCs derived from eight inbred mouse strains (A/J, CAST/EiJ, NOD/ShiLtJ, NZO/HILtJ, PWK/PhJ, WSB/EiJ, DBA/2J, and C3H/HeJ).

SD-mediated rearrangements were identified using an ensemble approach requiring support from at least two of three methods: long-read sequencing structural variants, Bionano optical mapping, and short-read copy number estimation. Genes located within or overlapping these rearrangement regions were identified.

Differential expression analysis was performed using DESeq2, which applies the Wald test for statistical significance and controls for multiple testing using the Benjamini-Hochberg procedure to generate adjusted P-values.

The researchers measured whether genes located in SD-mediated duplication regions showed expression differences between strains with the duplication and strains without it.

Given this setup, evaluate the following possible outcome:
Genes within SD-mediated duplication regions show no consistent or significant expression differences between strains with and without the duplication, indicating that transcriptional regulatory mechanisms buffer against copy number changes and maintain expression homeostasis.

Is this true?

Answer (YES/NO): NO